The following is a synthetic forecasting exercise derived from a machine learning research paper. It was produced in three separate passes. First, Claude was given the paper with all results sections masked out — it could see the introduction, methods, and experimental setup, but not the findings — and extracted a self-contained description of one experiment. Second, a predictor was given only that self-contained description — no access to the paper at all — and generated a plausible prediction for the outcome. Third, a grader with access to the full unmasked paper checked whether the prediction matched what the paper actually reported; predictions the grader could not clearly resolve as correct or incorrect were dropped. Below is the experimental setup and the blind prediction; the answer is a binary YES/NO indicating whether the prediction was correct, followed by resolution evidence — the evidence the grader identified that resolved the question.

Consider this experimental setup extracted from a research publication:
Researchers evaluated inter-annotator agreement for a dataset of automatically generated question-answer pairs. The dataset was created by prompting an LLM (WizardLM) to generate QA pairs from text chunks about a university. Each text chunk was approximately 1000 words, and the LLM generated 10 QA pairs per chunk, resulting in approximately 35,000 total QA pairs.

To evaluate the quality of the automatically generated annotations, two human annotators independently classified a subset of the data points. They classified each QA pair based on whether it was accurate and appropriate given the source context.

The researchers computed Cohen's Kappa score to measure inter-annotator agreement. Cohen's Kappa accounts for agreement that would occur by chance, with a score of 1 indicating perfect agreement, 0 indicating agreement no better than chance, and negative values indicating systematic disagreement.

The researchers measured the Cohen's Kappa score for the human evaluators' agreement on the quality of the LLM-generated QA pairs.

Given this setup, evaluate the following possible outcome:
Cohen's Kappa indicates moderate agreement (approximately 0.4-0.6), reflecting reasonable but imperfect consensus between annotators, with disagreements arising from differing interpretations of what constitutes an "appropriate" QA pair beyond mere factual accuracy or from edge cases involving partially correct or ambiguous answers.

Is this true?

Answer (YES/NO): NO